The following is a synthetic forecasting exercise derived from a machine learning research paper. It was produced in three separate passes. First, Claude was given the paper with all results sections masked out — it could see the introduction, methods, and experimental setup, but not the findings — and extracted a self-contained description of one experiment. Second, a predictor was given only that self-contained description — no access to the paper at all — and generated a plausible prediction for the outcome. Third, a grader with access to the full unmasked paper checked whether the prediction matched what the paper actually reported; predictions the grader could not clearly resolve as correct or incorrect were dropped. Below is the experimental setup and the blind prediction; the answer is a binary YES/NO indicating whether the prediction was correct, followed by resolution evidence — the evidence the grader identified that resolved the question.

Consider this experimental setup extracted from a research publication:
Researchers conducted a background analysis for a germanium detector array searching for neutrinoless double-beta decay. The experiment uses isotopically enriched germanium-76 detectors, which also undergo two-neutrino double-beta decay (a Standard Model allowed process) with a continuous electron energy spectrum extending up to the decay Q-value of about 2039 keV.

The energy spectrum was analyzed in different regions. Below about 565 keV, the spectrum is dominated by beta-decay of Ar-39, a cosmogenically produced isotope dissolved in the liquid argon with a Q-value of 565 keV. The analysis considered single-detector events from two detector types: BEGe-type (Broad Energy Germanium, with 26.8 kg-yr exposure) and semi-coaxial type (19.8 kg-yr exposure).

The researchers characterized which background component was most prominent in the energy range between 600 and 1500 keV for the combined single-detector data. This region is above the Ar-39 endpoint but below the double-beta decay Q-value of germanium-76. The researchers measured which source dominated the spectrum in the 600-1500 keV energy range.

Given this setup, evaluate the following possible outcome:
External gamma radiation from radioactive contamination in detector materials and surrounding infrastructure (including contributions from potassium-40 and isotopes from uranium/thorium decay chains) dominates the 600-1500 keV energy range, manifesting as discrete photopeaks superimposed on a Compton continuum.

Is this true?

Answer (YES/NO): NO